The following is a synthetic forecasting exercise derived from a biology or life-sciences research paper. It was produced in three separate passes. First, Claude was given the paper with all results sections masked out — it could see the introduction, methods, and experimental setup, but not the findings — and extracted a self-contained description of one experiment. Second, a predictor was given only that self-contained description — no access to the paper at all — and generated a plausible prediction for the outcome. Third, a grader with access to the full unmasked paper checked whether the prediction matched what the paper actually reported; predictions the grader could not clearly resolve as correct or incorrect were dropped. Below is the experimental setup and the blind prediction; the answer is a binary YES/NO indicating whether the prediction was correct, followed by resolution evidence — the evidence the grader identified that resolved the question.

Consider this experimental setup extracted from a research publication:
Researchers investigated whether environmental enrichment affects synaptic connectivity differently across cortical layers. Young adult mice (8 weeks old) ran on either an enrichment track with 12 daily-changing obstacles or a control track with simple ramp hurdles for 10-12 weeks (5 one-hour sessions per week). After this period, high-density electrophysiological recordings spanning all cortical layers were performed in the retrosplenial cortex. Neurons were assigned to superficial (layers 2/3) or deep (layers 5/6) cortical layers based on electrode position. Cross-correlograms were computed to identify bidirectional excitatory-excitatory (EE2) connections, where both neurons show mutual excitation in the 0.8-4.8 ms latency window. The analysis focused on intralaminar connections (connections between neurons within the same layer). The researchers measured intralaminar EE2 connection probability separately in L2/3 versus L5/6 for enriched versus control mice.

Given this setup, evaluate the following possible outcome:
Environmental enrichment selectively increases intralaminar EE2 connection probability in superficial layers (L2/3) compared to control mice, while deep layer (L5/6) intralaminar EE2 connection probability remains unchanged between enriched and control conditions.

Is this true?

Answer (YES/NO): NO